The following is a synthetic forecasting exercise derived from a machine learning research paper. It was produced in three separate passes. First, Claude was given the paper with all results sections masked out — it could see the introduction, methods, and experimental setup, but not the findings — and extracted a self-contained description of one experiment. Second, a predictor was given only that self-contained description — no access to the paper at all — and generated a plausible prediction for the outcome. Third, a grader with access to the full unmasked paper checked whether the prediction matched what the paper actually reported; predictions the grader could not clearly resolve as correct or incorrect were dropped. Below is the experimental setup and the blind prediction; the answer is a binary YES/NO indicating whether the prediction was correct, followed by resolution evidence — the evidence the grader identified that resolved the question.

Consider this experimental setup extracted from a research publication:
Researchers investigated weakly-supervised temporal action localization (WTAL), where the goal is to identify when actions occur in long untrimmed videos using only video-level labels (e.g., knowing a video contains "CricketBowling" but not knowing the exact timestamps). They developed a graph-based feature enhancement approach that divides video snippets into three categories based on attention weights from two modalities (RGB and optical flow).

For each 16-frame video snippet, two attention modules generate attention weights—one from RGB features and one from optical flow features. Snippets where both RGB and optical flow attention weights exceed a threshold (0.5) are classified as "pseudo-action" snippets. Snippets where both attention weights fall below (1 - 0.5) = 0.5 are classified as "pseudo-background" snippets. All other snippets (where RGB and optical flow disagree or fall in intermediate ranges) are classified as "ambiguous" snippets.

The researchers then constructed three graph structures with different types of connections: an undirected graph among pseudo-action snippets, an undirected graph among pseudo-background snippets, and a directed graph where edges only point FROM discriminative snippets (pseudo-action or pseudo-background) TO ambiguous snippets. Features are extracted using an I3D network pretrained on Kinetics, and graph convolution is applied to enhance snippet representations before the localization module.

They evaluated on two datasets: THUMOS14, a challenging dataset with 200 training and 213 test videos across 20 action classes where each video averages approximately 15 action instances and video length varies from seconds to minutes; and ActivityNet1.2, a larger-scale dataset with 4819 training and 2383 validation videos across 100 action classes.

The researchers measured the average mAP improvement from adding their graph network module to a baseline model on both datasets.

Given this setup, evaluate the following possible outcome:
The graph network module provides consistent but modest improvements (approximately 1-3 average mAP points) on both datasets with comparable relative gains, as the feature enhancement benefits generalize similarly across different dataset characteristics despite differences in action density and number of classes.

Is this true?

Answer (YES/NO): NO